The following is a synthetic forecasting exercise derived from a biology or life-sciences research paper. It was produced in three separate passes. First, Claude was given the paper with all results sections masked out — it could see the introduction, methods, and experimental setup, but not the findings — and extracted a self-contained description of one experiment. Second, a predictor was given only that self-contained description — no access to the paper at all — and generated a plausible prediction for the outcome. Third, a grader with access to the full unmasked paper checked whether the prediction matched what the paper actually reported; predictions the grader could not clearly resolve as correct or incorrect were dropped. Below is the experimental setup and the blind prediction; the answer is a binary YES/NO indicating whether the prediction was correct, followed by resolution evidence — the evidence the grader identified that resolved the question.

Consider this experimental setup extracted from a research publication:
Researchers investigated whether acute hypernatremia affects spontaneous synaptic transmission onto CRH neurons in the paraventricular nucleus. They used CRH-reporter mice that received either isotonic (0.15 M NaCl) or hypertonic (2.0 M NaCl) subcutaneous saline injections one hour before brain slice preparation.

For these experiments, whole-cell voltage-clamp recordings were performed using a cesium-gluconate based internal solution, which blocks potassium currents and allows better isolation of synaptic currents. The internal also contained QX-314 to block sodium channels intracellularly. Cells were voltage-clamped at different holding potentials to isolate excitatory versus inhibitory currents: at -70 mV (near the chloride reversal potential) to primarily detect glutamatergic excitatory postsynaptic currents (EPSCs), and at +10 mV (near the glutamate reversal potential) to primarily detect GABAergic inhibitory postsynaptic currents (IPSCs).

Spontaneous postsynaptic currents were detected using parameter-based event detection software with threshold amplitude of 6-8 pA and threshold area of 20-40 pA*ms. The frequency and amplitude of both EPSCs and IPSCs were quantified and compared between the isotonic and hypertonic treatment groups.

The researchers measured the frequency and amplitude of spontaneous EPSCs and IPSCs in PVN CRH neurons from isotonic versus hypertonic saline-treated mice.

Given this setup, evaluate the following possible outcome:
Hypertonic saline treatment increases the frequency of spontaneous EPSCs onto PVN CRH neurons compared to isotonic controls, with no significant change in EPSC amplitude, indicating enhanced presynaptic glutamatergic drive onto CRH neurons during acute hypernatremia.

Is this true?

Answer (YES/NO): NO